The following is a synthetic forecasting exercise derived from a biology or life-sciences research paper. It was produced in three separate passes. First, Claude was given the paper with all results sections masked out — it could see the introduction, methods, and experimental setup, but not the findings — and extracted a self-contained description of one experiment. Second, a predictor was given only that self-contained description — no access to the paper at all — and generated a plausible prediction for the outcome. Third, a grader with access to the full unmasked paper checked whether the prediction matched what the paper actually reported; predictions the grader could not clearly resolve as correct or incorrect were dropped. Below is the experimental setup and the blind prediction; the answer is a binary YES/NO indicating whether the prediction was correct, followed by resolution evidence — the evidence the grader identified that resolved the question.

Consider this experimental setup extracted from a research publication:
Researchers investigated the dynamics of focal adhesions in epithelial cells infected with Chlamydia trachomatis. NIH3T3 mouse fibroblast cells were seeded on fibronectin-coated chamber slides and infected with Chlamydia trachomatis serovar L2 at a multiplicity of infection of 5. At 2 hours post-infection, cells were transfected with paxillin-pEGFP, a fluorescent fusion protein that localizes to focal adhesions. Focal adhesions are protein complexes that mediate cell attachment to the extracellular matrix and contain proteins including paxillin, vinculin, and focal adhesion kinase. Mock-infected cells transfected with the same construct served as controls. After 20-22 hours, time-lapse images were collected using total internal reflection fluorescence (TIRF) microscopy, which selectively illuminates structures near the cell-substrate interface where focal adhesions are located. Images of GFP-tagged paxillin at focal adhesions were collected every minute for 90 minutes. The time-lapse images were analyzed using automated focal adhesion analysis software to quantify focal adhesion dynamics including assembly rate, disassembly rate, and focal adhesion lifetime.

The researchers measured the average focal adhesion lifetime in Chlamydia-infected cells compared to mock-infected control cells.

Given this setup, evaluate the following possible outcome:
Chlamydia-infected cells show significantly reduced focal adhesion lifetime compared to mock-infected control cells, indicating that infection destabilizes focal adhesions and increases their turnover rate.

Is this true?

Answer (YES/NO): NO